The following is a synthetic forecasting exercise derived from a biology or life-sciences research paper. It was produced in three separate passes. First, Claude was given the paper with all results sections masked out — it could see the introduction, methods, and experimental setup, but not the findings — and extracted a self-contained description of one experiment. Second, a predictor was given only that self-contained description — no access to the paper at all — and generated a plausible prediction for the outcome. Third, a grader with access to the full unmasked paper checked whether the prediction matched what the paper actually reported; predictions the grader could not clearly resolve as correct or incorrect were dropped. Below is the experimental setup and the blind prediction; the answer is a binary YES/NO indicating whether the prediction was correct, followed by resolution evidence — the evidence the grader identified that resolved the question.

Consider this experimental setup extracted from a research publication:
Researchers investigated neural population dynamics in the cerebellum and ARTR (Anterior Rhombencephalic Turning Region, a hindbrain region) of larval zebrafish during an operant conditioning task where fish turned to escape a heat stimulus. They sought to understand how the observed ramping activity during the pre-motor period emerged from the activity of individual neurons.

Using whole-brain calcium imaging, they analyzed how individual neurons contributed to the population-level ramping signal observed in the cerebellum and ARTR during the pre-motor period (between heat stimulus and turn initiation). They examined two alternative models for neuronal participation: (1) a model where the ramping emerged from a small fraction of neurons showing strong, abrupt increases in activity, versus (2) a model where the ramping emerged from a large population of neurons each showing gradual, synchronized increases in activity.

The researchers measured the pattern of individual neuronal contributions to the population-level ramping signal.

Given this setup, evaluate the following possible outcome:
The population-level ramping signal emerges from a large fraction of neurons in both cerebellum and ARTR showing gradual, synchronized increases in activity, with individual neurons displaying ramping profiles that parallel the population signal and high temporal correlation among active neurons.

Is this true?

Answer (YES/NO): NO